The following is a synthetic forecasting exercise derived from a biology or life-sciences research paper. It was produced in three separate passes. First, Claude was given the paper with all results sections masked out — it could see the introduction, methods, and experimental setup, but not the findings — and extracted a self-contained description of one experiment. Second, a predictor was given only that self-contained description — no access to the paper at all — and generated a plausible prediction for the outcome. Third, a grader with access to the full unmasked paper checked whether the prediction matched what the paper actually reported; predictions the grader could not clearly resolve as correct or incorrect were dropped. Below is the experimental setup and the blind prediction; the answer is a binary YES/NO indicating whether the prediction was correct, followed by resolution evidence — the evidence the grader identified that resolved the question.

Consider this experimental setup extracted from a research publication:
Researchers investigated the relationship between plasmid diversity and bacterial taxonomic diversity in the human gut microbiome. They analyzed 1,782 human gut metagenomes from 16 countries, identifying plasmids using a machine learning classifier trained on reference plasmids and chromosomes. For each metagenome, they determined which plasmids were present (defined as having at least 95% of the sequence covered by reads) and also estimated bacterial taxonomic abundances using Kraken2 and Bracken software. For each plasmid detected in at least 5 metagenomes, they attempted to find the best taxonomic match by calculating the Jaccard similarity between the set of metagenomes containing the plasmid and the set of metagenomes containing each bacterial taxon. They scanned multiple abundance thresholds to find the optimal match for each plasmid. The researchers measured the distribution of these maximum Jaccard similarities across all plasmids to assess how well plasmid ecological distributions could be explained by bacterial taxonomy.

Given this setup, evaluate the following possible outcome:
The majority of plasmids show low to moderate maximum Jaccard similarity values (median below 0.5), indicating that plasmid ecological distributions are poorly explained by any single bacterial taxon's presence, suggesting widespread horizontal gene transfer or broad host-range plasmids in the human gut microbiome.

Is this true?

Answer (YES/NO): YES